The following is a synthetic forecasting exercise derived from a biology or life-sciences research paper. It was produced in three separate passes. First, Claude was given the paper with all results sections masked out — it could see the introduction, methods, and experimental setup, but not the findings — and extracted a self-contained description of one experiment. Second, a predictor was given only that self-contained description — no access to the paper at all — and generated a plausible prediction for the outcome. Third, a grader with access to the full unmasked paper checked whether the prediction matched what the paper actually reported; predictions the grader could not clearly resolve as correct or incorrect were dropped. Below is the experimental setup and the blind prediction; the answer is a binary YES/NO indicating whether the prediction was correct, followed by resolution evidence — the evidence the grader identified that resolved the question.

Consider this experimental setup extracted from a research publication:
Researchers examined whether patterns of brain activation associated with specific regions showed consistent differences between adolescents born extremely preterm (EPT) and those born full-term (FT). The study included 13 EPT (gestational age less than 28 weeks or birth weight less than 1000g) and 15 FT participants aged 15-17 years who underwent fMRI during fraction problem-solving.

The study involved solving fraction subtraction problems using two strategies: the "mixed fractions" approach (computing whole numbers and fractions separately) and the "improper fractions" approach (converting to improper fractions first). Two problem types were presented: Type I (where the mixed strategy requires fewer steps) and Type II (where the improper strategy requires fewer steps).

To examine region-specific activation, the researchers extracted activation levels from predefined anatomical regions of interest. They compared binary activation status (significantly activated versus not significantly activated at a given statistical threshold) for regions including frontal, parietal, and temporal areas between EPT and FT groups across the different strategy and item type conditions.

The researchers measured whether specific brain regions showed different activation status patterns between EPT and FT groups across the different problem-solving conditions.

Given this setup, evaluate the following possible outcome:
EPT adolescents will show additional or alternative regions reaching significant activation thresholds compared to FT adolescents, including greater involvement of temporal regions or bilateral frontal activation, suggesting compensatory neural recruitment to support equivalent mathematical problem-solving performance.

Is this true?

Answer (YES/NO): NO